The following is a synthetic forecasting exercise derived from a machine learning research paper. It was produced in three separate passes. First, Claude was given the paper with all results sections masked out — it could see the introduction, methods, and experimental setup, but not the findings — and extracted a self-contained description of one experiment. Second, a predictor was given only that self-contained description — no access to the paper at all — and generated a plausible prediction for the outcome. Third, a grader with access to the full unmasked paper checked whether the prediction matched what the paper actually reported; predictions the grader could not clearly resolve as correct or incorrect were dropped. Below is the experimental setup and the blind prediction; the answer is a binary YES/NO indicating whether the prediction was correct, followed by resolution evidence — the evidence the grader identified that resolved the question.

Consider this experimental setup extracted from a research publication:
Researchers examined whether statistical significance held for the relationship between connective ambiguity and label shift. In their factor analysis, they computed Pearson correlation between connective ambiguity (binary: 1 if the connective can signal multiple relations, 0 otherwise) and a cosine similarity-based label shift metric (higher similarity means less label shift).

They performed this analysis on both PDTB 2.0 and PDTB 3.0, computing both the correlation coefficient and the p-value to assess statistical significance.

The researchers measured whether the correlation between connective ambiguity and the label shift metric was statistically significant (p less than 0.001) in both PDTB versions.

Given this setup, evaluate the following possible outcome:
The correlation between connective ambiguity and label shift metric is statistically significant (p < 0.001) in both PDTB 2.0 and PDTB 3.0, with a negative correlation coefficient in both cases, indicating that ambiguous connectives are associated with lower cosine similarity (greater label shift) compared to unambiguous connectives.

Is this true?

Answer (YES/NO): YES